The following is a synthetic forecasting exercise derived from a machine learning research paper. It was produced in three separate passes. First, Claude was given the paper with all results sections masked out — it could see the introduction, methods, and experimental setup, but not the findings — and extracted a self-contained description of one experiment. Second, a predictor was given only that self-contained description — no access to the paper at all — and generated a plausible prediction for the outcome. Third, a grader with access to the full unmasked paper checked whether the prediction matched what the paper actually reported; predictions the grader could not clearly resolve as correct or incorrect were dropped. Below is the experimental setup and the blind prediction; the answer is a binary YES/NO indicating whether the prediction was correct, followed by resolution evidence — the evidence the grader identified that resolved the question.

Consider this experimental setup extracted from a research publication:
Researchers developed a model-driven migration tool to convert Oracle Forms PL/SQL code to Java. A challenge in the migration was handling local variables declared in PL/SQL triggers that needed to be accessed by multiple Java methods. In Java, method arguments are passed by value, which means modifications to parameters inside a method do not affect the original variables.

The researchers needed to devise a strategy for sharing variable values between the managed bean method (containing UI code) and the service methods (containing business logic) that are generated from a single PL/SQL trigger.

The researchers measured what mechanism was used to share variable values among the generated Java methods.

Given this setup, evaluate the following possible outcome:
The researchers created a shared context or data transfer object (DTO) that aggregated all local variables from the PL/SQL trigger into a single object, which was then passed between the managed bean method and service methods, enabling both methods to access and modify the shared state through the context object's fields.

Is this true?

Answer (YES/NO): NO